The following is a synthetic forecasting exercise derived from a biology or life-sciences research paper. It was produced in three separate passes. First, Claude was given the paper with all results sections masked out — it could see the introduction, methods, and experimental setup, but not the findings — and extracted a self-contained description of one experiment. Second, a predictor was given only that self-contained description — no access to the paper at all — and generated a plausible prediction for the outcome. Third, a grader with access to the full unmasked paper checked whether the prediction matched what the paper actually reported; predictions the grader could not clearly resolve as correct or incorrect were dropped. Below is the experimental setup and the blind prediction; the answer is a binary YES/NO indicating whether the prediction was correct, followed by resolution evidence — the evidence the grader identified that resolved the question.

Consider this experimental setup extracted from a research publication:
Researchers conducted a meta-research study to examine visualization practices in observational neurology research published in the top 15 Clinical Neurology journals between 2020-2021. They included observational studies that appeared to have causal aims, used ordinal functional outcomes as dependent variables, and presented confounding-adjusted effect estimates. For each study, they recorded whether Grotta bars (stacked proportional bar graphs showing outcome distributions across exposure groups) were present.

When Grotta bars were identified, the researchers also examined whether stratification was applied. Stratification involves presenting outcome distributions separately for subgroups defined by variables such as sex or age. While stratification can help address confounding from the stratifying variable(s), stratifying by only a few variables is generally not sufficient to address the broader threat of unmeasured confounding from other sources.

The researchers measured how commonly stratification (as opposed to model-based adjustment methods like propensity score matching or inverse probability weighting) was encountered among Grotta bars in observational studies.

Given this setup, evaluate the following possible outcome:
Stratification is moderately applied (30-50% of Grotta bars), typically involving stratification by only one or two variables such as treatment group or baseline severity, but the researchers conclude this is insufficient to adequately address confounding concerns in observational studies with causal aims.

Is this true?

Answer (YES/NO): NO